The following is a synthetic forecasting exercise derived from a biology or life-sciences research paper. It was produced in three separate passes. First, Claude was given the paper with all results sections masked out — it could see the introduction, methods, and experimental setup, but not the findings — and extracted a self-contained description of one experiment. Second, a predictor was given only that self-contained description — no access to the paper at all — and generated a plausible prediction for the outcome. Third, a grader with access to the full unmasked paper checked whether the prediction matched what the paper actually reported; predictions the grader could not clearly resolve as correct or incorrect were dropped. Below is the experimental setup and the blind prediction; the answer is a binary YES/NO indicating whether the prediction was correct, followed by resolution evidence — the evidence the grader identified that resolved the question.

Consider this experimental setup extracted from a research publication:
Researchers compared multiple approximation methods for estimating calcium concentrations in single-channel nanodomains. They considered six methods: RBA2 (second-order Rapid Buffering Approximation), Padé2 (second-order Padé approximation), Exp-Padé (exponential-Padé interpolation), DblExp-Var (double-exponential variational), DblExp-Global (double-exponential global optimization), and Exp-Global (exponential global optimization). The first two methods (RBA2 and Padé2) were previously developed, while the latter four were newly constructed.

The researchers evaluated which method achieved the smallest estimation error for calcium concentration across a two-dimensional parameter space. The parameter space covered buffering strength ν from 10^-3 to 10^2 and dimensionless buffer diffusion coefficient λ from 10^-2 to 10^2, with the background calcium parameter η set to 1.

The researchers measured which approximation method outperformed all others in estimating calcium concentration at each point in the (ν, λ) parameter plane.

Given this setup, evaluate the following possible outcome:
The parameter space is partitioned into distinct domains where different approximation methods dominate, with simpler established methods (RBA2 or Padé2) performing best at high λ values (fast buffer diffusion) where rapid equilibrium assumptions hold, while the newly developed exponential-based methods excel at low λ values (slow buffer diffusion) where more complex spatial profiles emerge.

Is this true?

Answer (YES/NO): NO